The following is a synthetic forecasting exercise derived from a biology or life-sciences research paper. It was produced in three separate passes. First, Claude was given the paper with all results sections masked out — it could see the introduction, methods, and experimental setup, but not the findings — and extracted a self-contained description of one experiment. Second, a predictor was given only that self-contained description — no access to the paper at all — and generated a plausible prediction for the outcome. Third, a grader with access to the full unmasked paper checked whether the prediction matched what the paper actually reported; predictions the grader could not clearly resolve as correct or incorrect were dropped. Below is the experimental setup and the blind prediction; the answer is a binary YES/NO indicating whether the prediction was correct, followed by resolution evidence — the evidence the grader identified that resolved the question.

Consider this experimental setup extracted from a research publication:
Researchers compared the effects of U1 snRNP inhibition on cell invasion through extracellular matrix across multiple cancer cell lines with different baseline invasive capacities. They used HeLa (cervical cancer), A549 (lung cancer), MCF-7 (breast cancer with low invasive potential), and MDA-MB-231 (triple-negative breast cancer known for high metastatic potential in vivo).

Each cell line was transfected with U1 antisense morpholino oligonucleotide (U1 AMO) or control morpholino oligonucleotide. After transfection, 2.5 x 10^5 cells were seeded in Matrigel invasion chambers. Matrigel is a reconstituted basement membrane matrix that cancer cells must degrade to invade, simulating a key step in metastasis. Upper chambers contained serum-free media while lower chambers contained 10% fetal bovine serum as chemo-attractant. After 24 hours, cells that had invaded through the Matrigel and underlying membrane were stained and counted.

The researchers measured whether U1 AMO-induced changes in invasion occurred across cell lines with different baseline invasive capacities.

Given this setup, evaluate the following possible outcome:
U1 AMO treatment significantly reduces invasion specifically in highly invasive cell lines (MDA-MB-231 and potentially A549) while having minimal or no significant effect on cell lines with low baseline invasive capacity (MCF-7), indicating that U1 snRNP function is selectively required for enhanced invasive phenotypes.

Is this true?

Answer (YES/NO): NO